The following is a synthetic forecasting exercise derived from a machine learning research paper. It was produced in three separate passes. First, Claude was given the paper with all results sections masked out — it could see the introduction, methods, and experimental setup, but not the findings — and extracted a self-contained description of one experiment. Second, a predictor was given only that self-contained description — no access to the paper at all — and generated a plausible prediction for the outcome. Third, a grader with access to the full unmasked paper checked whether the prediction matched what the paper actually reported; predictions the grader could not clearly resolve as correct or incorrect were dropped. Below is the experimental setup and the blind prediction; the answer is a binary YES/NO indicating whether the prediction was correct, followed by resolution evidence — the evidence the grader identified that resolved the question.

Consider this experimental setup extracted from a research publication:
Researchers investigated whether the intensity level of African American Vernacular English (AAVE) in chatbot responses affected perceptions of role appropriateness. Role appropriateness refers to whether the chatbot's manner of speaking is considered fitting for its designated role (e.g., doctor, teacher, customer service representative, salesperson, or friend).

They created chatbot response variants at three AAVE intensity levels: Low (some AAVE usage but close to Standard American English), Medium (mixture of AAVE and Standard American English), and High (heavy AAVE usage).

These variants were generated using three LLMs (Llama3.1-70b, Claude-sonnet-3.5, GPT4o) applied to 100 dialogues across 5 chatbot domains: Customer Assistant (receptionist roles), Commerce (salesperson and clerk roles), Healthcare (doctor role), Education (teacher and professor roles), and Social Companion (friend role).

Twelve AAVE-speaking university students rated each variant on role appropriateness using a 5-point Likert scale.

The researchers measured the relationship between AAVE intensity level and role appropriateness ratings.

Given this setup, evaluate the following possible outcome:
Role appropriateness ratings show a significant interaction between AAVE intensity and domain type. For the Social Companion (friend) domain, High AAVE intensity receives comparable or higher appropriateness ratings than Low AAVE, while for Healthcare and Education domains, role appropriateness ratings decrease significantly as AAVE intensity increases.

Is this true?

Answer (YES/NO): NO